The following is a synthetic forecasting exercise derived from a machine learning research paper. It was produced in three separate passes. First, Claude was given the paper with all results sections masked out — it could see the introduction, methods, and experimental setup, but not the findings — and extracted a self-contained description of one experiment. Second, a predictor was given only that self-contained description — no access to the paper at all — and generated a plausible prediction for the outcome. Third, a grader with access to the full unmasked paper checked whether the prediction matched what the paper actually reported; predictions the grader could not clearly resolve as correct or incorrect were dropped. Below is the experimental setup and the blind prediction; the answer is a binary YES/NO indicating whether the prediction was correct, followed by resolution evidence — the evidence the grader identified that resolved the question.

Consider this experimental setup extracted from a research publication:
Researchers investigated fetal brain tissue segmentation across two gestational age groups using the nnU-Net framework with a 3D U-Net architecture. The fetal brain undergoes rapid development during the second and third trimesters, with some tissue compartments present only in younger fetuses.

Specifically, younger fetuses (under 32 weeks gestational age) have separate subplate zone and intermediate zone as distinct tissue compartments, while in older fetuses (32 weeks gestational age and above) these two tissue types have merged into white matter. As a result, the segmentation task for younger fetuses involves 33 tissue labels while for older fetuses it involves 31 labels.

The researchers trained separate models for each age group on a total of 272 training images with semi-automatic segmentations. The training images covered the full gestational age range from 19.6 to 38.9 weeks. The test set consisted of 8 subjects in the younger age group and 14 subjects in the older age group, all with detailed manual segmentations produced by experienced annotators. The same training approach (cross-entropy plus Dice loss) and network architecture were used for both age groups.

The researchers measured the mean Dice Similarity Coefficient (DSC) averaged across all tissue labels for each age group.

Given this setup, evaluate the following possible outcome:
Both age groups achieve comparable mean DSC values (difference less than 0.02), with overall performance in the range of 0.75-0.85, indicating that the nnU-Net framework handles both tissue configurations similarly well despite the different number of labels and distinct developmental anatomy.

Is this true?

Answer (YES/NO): NO